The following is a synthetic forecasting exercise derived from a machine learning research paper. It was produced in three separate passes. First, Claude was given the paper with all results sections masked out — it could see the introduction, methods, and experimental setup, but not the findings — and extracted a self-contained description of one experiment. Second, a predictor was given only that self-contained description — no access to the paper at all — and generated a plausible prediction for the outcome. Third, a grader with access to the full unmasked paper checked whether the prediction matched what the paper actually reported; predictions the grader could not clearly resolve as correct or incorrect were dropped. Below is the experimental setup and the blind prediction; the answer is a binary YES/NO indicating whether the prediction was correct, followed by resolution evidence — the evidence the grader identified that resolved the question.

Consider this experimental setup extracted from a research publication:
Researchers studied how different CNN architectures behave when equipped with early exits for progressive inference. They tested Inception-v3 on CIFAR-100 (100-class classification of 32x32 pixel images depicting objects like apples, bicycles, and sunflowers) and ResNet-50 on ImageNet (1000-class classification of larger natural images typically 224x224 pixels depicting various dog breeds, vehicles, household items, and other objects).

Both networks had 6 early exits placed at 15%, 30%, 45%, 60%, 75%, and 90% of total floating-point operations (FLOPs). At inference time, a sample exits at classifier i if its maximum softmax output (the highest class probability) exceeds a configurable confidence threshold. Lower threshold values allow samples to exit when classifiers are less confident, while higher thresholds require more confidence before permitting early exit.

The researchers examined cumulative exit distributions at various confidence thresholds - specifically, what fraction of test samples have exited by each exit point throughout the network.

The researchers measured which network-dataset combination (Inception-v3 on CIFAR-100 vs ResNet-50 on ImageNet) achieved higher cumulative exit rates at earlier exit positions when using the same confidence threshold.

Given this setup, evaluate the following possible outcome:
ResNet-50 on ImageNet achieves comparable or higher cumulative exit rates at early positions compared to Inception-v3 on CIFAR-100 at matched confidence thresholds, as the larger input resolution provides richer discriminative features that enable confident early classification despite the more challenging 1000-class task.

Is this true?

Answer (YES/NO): NO